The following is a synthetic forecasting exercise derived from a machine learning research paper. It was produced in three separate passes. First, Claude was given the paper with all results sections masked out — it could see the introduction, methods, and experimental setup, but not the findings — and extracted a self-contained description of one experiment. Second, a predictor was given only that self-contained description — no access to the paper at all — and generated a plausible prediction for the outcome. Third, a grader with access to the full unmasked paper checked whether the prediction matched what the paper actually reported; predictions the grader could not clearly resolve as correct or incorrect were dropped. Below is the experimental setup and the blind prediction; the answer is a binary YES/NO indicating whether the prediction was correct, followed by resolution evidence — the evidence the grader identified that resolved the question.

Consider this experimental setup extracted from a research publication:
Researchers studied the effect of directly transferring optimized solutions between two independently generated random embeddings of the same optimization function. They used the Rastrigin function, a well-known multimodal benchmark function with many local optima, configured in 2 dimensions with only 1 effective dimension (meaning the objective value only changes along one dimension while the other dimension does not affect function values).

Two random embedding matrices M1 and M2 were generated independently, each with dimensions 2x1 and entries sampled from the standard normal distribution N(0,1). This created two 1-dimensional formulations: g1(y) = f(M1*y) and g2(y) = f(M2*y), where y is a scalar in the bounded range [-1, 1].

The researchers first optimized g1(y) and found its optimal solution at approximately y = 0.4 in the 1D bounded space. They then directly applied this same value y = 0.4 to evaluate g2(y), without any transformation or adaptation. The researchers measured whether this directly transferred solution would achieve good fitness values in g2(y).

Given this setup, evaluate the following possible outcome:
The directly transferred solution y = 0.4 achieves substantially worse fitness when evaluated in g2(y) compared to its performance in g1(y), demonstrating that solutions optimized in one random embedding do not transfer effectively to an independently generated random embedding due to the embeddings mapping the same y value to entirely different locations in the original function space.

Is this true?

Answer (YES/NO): YES